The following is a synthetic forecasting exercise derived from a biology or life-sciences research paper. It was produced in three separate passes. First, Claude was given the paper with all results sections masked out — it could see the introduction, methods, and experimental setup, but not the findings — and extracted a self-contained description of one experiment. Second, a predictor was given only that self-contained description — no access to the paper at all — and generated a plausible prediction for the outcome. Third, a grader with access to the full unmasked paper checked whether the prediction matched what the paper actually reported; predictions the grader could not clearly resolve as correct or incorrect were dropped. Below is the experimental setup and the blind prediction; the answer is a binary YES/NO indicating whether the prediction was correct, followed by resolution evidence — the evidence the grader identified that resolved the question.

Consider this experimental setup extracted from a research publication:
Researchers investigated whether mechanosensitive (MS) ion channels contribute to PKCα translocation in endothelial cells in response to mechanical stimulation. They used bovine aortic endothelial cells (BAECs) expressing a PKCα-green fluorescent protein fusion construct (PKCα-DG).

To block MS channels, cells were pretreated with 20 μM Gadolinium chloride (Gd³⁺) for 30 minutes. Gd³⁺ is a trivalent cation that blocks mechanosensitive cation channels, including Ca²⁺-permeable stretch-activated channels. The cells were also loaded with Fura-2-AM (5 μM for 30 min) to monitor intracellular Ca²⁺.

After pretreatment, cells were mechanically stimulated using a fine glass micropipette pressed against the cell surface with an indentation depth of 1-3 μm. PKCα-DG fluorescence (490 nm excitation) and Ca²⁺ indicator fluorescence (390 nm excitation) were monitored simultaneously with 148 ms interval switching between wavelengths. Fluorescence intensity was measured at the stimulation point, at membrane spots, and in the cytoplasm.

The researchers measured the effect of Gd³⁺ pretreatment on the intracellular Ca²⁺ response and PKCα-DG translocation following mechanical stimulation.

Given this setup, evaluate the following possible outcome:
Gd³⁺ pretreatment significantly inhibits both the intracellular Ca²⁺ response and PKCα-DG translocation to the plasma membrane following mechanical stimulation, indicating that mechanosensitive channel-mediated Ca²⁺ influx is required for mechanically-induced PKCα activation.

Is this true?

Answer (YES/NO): YES